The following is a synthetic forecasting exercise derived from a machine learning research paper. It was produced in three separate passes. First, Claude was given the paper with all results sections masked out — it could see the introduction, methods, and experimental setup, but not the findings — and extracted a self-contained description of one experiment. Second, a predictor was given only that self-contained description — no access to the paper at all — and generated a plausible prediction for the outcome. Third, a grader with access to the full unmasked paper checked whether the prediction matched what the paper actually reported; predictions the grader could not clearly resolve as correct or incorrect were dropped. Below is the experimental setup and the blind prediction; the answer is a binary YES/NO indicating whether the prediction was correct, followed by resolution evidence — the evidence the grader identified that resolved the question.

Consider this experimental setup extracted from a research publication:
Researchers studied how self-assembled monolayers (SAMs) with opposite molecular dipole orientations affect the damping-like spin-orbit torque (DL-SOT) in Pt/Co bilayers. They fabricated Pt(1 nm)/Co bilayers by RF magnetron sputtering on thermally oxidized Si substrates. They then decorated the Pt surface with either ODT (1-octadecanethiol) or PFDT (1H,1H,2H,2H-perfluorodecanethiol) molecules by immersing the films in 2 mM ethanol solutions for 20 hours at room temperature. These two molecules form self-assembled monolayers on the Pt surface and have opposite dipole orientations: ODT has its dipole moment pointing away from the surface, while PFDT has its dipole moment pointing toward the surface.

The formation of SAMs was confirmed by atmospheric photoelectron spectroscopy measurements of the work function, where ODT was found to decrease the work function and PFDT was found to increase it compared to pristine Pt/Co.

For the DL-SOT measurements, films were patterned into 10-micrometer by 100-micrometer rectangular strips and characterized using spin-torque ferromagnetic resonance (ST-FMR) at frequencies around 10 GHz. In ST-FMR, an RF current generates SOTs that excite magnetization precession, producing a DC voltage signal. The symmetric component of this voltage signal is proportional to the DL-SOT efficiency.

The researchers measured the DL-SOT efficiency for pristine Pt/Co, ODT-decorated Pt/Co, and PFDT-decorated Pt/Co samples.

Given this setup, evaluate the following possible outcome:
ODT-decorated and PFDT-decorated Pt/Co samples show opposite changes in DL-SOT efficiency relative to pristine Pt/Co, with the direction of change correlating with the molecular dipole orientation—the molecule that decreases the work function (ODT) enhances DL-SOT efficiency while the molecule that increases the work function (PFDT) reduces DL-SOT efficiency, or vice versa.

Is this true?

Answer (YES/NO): YES